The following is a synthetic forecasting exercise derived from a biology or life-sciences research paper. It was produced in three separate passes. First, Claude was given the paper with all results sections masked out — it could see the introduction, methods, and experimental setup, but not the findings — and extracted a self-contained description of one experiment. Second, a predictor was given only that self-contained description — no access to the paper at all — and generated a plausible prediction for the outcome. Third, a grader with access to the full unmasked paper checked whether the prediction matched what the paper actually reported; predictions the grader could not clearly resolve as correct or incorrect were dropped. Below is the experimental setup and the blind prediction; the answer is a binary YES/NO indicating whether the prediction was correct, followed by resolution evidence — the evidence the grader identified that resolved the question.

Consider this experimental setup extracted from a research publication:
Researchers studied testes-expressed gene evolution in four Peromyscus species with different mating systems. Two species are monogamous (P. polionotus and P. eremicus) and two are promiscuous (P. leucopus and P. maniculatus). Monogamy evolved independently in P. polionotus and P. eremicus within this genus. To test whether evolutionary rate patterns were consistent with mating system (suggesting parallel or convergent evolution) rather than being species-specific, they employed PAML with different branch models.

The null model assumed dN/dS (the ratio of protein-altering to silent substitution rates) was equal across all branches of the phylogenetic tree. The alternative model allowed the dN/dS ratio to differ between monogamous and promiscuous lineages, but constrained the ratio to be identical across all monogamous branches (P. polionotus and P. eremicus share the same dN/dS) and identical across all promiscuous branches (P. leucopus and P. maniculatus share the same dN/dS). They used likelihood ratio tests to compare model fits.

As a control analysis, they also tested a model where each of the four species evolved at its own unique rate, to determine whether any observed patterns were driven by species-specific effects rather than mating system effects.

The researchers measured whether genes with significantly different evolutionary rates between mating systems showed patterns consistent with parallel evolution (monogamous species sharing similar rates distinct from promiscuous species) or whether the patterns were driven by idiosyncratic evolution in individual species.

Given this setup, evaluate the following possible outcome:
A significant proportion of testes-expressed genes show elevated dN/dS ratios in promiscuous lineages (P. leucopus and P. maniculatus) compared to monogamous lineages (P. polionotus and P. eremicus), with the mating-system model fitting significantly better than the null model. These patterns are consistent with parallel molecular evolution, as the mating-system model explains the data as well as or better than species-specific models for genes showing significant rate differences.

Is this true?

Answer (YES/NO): NO